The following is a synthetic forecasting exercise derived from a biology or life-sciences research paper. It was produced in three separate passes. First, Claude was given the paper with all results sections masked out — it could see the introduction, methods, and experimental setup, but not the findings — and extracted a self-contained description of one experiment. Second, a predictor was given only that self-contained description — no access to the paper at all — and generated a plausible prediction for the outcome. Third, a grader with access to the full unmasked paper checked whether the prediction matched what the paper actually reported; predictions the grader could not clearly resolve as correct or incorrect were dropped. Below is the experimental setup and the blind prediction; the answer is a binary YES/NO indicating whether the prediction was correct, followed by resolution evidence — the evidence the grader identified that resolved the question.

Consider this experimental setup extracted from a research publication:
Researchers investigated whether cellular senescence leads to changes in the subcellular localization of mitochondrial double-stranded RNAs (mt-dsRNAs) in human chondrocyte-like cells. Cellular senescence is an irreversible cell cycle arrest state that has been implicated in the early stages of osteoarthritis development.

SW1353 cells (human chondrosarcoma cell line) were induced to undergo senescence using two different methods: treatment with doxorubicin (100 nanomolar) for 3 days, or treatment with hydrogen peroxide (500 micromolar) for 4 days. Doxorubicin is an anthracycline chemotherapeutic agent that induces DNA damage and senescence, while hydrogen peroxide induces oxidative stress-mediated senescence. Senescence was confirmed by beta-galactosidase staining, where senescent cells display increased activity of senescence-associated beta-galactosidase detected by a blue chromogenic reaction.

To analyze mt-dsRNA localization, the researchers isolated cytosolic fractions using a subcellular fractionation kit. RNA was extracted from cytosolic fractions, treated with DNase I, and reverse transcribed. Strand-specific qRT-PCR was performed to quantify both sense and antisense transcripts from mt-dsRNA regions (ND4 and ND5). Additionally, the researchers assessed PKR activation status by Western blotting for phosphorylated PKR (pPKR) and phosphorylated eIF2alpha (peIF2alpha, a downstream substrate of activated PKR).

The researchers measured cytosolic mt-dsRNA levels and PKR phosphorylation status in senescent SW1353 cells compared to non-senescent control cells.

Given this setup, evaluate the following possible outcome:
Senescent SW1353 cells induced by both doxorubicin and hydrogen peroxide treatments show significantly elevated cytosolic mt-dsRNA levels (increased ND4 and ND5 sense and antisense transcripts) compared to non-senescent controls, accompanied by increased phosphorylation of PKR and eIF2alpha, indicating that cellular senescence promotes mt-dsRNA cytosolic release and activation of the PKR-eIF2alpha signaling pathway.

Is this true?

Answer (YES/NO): NO